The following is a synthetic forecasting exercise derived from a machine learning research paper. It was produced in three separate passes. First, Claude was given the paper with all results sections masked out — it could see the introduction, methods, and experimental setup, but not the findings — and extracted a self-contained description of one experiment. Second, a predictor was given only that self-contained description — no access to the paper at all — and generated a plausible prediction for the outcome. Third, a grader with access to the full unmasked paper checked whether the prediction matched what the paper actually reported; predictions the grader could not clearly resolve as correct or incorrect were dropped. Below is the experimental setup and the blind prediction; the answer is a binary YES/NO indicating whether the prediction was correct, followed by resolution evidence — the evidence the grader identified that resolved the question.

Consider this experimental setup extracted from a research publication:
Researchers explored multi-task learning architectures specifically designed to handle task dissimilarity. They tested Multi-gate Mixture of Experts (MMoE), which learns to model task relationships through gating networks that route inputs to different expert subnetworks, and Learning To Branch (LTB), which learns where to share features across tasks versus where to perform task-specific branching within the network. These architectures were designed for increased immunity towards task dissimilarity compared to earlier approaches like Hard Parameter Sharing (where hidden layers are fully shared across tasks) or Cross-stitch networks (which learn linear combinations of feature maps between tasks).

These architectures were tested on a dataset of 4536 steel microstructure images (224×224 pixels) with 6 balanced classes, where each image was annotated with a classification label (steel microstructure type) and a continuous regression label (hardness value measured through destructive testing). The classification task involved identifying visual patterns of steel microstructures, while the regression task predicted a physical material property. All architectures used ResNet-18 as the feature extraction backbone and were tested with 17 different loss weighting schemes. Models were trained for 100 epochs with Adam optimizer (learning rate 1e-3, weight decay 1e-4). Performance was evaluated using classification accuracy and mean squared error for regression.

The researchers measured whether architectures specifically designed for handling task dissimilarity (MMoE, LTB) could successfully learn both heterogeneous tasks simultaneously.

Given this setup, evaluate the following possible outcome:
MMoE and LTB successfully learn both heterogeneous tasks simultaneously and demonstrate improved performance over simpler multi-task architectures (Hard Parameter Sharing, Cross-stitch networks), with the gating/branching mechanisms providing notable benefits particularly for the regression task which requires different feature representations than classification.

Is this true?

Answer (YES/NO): NO